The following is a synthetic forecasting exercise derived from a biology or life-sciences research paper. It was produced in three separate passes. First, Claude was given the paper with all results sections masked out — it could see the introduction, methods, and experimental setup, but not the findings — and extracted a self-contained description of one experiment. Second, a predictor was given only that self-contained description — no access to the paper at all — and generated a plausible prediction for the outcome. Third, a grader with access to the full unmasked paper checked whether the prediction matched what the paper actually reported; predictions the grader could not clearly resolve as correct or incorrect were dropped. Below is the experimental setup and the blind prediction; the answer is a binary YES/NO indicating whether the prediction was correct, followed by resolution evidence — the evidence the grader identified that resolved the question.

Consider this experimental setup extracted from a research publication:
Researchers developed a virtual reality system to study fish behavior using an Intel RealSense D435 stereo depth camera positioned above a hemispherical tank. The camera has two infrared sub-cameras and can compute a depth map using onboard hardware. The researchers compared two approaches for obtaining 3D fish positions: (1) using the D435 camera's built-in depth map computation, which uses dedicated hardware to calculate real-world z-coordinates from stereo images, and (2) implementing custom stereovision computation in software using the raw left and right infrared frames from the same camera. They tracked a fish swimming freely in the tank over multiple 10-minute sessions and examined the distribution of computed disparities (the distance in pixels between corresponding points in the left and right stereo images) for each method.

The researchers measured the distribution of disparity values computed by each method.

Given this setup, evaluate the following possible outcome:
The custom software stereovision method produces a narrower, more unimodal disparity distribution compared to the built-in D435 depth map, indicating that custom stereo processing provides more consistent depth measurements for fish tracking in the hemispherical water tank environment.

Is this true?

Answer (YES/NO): NO